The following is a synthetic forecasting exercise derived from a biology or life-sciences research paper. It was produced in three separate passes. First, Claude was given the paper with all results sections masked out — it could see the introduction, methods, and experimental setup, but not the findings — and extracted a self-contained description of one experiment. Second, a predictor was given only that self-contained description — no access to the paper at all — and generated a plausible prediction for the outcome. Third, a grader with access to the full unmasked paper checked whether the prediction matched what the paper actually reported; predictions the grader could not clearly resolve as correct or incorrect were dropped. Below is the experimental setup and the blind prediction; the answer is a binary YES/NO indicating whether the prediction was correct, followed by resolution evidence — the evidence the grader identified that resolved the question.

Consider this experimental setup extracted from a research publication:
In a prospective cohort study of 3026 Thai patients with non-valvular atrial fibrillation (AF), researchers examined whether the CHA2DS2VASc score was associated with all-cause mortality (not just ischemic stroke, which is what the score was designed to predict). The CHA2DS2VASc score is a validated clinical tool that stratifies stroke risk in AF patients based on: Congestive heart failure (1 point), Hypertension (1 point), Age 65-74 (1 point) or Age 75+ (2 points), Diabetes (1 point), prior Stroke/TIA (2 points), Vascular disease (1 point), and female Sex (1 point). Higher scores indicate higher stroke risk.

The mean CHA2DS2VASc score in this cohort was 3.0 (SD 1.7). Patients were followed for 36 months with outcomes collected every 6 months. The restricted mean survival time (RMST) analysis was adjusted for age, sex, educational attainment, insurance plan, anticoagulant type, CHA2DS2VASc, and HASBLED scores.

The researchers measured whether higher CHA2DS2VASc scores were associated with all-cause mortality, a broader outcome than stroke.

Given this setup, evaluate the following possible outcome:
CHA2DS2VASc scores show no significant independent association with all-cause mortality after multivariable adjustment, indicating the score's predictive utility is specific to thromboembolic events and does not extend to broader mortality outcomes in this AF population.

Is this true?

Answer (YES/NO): NO